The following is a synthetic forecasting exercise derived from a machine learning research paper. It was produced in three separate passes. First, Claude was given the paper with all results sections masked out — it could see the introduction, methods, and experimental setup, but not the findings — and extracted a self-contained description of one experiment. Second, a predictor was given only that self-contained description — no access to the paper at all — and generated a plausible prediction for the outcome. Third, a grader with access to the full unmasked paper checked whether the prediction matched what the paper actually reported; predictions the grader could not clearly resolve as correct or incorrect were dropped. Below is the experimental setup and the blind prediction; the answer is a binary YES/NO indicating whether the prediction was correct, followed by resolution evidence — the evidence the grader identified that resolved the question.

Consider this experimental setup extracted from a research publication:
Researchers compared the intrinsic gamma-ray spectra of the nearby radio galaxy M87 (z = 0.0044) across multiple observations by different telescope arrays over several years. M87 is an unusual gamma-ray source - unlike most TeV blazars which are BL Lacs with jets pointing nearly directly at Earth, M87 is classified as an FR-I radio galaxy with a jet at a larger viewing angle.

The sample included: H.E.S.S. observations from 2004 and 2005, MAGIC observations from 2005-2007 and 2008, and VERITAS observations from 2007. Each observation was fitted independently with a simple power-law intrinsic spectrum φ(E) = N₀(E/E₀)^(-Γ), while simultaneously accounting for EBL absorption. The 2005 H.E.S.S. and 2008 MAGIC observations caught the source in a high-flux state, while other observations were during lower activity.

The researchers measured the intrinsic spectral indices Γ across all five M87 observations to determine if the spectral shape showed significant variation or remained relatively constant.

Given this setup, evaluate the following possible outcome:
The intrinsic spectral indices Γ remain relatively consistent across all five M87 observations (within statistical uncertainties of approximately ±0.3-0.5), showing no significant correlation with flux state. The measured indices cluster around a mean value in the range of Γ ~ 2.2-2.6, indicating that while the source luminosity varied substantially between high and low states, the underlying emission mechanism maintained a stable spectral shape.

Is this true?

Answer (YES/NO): YES